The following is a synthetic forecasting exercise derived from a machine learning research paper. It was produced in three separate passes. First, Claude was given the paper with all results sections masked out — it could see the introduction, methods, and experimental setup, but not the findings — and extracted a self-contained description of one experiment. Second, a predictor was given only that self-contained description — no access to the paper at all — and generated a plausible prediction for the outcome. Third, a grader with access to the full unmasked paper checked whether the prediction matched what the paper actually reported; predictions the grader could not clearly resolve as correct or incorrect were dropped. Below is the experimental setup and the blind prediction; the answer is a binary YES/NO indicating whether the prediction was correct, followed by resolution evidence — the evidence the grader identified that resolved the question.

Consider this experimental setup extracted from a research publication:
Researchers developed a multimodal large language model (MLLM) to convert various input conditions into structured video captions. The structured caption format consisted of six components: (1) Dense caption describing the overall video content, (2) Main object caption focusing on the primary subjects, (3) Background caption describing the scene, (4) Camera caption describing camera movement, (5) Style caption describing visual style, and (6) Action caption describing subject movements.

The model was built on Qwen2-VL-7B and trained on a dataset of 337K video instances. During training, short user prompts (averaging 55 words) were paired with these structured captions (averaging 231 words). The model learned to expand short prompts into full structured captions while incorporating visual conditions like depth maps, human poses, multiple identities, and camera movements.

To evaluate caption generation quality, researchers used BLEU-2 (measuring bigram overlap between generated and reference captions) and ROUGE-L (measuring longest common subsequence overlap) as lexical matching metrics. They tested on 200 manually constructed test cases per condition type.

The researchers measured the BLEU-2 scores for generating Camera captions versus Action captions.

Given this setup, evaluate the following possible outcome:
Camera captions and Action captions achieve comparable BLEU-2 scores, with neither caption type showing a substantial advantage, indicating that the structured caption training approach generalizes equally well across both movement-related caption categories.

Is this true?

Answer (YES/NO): NO